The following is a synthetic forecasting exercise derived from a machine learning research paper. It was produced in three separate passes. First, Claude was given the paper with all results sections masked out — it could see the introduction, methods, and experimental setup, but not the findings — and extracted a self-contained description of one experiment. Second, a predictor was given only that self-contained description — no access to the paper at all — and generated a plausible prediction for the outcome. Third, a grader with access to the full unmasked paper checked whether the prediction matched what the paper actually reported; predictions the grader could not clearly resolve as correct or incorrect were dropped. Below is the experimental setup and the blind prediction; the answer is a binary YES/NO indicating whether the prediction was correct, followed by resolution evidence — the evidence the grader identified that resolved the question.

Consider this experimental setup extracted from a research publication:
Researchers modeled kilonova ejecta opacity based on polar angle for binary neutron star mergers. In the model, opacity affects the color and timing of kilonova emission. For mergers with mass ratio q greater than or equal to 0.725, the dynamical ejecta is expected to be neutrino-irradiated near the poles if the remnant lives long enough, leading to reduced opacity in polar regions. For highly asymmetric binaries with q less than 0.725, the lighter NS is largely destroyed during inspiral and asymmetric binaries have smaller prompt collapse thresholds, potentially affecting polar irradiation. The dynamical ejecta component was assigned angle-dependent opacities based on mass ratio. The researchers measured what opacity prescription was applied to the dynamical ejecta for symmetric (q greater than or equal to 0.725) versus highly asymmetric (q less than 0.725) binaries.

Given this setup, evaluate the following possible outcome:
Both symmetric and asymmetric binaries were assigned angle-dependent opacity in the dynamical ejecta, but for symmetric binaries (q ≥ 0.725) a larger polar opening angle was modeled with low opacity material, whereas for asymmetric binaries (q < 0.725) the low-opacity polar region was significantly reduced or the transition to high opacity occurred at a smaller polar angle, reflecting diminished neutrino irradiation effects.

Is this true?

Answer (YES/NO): NO